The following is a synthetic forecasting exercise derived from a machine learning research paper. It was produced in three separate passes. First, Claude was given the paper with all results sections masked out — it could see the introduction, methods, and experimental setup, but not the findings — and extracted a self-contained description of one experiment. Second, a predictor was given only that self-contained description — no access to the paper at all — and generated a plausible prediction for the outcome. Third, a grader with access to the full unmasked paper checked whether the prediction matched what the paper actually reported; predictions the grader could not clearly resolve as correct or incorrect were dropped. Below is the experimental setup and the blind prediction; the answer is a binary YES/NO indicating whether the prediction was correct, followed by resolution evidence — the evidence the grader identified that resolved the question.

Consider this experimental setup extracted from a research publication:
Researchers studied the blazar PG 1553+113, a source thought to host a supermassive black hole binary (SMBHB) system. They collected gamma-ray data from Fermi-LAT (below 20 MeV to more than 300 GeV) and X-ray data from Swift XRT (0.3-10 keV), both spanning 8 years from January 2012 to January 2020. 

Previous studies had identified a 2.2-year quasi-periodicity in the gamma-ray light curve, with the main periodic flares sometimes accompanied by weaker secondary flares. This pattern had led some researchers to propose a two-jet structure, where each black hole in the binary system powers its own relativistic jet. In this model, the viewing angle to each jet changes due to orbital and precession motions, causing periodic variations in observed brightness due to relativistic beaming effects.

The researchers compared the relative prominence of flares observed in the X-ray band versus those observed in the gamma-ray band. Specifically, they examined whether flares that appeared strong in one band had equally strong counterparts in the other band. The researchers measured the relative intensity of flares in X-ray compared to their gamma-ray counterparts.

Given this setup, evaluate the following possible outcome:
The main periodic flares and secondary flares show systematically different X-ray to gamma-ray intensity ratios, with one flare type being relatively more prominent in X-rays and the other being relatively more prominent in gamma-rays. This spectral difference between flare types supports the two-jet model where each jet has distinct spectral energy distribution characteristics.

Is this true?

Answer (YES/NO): NO